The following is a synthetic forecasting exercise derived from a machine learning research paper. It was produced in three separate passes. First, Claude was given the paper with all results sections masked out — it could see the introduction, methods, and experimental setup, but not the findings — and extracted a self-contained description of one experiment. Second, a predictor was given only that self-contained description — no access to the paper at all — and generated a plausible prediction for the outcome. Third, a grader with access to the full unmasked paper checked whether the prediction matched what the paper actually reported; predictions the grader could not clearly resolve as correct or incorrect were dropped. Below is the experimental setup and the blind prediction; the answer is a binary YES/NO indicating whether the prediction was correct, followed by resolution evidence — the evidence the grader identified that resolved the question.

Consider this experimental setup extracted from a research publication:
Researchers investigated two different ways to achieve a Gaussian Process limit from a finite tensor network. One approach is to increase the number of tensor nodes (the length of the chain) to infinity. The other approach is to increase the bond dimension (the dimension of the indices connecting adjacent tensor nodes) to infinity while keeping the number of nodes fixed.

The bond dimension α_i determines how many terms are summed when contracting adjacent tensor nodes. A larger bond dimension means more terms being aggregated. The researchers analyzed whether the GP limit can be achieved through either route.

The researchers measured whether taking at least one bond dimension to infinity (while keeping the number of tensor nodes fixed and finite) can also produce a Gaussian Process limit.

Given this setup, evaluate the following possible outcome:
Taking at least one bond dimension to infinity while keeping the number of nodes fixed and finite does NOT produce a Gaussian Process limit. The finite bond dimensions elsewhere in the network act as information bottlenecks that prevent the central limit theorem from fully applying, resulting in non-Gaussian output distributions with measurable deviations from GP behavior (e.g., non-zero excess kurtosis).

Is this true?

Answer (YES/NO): NO